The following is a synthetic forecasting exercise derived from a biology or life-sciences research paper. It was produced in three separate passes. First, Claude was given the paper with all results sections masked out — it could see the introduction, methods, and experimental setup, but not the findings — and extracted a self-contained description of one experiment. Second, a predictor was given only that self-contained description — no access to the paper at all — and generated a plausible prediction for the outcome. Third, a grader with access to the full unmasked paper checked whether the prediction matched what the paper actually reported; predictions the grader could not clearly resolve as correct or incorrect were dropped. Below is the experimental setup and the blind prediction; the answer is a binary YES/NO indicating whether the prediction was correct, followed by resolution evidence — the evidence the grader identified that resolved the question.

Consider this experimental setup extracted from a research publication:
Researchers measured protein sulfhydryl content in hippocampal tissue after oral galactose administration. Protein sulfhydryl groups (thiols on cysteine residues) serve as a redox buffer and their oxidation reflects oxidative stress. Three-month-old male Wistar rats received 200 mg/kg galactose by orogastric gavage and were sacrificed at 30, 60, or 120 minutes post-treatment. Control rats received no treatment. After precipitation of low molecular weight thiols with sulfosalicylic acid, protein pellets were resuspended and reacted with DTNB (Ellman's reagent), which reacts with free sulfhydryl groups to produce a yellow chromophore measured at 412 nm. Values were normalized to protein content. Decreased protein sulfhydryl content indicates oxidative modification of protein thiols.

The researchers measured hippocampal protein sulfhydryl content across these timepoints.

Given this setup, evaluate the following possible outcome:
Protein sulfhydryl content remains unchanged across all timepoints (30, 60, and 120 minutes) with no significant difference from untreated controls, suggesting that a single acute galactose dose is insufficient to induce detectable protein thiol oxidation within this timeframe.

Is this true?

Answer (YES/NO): NO